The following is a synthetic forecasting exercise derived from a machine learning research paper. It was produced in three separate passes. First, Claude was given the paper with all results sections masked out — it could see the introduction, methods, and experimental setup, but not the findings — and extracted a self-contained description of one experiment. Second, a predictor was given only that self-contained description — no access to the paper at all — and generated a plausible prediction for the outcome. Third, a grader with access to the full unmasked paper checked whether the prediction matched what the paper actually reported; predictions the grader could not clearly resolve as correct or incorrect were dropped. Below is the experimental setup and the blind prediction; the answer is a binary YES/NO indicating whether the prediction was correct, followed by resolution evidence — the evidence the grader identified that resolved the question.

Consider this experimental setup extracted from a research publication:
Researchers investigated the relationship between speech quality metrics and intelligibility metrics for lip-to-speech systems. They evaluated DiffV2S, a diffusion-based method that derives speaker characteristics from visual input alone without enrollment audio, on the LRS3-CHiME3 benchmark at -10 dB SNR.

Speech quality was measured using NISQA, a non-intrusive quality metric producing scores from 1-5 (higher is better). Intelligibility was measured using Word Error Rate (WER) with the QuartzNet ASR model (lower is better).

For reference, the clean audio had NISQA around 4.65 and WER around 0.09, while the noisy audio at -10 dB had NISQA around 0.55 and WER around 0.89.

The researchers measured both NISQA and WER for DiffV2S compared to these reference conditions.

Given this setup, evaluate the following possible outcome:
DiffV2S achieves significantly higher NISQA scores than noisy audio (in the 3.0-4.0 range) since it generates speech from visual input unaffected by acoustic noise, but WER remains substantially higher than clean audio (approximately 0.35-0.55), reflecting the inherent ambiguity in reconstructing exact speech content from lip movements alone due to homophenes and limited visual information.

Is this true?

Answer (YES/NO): YES